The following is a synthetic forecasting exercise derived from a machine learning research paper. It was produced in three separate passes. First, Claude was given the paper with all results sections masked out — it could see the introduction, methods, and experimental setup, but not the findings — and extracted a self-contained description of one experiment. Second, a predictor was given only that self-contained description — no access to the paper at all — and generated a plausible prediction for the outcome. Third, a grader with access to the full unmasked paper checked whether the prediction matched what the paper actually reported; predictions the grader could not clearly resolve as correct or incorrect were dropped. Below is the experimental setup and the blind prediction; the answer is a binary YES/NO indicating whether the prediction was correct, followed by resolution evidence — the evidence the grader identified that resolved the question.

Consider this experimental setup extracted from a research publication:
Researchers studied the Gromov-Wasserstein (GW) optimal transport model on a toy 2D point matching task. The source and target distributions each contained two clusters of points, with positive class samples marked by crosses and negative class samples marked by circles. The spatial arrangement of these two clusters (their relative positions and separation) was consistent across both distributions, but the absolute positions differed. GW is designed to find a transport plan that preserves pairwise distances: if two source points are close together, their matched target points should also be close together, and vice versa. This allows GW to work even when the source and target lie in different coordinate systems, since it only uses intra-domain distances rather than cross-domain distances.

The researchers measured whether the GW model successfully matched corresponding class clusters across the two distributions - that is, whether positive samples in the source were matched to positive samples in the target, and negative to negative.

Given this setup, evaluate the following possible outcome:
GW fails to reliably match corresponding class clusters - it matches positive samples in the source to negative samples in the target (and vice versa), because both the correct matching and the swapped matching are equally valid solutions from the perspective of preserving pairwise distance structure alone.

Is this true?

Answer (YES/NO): YES